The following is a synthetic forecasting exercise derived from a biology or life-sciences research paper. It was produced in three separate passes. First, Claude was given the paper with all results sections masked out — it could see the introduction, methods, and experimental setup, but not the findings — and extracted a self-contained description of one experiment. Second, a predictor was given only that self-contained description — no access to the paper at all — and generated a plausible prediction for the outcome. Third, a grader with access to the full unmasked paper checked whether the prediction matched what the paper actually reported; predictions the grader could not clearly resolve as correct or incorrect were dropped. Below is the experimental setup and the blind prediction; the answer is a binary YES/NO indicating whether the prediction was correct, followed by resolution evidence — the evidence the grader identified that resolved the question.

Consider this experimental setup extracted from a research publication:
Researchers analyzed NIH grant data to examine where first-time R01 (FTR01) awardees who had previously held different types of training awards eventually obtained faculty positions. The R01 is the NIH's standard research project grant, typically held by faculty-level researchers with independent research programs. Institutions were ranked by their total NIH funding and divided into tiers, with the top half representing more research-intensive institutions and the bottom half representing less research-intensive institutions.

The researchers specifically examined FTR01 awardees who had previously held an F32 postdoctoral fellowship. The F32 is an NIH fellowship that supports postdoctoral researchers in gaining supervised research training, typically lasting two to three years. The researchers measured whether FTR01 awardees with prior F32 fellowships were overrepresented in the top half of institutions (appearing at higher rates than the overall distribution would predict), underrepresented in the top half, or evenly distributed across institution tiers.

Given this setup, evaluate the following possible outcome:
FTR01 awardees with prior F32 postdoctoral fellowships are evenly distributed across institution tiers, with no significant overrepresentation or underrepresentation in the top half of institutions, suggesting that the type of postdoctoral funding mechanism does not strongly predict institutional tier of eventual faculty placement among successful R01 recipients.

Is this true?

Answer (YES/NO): YES